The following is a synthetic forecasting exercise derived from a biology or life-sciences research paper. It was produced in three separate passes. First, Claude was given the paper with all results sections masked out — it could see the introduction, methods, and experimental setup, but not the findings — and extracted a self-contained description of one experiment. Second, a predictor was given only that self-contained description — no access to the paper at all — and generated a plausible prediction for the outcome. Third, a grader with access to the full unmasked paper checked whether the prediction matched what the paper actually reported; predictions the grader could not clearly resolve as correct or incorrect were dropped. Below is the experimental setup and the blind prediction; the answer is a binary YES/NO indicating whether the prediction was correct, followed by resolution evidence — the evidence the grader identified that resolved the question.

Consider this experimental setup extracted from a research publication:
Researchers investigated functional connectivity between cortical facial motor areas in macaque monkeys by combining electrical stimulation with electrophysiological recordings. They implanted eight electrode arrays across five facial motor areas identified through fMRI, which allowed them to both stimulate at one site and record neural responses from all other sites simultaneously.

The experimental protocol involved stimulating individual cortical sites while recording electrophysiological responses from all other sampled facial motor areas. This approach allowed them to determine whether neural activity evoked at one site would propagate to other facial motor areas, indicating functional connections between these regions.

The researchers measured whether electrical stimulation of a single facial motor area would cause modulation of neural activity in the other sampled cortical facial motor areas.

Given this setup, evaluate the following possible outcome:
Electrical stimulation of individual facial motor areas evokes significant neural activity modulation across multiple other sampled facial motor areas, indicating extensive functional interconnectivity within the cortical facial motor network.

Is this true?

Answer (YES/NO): YES